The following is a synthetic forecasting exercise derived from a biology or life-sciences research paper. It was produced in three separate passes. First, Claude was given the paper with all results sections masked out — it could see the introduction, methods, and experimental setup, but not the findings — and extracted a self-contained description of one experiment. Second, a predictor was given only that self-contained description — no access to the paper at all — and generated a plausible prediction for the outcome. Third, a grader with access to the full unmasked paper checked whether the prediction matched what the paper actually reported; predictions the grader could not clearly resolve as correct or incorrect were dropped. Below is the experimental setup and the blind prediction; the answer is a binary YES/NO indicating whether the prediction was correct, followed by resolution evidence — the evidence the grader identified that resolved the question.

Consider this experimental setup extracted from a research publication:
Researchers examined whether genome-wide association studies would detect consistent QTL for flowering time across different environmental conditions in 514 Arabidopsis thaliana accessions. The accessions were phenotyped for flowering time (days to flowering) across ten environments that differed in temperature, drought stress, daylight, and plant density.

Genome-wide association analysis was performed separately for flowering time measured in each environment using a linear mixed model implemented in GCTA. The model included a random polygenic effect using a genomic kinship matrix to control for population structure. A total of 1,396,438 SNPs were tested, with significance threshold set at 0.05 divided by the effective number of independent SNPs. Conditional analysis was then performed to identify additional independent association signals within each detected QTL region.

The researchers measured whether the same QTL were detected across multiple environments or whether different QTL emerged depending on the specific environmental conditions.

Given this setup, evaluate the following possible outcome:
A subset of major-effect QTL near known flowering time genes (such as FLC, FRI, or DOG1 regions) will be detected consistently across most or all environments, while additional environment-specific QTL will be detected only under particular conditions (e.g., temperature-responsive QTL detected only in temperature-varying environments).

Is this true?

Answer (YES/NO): NO